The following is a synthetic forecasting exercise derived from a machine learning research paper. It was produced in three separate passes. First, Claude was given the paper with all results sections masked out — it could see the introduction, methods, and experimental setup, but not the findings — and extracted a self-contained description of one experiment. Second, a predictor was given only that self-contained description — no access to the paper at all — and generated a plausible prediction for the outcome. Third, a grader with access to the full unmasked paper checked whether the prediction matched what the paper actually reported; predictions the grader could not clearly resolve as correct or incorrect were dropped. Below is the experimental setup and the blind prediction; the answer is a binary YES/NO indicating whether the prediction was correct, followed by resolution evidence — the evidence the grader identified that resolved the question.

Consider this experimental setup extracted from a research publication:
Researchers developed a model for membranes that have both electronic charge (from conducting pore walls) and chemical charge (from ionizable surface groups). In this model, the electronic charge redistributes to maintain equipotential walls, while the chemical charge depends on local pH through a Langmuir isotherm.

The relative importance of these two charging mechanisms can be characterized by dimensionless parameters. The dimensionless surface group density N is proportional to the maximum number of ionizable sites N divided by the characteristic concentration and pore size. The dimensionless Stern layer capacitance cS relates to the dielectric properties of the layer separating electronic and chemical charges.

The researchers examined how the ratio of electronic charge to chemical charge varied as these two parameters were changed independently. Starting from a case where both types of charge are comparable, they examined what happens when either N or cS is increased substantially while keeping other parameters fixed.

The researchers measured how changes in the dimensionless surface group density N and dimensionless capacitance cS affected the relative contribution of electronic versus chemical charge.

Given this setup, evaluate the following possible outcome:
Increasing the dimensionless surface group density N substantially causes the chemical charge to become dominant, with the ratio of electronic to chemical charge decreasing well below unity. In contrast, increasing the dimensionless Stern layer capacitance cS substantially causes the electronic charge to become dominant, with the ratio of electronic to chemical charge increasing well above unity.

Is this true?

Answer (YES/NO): YES